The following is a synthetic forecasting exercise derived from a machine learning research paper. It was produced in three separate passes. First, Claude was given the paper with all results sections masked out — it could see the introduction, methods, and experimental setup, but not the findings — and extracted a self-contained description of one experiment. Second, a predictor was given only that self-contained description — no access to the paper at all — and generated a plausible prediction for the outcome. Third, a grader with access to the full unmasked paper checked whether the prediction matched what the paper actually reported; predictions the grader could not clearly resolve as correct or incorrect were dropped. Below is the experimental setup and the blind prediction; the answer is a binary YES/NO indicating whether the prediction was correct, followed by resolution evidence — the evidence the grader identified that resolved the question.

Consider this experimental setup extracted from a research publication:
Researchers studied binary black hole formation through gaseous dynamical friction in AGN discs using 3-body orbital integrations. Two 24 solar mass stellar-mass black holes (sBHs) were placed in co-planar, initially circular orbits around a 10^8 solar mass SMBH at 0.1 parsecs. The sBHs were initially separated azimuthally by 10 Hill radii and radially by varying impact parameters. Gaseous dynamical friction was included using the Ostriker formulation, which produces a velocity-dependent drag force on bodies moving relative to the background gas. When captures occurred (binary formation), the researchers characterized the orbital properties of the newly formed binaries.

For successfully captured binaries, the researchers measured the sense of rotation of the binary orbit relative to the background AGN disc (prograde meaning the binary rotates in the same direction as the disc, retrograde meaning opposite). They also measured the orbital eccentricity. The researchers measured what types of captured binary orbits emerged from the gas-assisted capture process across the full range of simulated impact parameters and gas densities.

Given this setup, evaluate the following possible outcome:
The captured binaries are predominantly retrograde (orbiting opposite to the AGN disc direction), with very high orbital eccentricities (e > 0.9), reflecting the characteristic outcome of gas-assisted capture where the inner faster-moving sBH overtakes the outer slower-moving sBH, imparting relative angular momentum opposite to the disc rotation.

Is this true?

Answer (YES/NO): NO